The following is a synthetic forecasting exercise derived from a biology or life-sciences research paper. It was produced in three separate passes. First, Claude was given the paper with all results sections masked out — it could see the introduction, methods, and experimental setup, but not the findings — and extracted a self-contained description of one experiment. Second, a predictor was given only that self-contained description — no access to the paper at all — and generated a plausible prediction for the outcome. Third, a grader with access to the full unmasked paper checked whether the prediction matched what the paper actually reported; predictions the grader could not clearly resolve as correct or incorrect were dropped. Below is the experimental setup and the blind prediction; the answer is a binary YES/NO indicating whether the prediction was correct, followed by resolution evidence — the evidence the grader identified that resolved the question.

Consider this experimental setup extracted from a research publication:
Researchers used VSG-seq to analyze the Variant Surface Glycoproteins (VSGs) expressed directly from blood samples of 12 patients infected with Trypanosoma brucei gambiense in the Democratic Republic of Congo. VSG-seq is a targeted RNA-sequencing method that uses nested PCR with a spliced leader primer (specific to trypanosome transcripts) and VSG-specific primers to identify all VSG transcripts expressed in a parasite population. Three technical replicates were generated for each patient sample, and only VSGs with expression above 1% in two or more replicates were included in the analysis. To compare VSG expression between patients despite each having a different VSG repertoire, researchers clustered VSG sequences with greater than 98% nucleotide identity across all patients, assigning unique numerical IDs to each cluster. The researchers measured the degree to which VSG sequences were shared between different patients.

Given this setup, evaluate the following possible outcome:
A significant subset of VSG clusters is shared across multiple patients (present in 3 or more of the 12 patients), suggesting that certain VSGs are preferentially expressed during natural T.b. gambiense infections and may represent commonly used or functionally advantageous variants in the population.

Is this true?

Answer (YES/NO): NO